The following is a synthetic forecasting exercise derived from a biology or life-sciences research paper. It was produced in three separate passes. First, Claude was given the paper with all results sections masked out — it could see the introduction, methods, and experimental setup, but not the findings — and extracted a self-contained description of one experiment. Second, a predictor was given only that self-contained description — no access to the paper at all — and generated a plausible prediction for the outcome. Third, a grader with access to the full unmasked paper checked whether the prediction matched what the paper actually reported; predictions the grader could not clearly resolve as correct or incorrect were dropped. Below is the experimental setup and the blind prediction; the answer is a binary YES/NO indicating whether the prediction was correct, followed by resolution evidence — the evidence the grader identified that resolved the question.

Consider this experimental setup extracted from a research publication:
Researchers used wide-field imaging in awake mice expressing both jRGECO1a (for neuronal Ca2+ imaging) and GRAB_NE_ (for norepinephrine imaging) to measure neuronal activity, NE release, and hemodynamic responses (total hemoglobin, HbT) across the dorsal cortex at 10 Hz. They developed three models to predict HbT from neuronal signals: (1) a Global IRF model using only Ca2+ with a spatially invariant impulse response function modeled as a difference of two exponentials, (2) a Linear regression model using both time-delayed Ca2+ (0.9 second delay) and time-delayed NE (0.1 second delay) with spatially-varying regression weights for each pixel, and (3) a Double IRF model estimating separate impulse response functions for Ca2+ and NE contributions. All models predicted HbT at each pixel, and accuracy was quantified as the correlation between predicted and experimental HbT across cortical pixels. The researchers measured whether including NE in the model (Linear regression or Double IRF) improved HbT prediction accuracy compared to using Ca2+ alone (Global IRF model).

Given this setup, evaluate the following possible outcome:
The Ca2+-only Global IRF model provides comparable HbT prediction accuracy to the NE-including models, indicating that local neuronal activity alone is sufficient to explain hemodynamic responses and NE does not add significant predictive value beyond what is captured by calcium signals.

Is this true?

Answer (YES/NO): NO